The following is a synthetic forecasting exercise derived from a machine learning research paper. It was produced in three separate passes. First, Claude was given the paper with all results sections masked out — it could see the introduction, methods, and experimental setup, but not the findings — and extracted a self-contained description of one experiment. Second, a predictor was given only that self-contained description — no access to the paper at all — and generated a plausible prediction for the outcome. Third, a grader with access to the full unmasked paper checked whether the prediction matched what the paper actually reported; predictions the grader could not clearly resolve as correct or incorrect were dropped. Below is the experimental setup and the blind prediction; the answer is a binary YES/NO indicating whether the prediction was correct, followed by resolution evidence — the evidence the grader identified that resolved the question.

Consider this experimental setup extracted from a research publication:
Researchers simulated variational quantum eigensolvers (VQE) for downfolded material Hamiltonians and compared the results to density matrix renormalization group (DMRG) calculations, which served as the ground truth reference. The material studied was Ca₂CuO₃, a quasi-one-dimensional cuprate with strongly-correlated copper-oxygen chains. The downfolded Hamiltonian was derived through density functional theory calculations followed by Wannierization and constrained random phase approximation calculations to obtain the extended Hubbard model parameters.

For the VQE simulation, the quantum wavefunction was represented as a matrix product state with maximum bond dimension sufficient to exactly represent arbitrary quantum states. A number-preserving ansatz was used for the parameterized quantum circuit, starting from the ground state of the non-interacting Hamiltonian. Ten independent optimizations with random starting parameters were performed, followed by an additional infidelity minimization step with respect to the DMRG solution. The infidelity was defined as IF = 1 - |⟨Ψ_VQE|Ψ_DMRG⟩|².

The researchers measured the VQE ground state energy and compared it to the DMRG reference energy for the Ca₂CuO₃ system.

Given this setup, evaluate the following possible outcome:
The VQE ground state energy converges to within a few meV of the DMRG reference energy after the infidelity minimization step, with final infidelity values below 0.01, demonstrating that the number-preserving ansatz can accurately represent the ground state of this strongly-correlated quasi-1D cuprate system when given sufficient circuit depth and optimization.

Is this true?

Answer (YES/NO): NO